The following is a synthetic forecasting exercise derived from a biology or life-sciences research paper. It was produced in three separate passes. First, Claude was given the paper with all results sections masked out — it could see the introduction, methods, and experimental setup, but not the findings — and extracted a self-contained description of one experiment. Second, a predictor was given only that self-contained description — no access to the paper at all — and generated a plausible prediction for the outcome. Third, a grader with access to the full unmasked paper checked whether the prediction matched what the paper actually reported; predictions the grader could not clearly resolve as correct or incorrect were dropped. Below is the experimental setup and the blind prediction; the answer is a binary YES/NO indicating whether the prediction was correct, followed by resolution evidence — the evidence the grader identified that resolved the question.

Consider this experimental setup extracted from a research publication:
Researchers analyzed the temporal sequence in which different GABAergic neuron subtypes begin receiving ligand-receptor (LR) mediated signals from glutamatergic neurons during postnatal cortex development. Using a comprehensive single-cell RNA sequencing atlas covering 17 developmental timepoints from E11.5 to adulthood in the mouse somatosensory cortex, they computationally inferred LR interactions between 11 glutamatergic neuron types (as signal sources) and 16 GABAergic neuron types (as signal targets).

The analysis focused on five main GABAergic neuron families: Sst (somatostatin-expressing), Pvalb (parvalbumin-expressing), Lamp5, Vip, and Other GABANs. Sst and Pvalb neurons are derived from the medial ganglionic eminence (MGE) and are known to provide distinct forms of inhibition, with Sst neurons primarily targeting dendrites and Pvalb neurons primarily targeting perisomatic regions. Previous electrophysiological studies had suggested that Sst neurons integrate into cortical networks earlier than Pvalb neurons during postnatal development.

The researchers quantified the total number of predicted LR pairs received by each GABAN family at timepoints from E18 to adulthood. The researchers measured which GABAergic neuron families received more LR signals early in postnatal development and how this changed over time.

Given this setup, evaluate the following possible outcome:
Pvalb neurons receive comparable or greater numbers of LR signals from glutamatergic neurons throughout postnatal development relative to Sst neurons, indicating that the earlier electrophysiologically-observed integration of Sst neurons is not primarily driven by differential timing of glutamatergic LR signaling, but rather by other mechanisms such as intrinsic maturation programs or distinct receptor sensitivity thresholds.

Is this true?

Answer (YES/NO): NO